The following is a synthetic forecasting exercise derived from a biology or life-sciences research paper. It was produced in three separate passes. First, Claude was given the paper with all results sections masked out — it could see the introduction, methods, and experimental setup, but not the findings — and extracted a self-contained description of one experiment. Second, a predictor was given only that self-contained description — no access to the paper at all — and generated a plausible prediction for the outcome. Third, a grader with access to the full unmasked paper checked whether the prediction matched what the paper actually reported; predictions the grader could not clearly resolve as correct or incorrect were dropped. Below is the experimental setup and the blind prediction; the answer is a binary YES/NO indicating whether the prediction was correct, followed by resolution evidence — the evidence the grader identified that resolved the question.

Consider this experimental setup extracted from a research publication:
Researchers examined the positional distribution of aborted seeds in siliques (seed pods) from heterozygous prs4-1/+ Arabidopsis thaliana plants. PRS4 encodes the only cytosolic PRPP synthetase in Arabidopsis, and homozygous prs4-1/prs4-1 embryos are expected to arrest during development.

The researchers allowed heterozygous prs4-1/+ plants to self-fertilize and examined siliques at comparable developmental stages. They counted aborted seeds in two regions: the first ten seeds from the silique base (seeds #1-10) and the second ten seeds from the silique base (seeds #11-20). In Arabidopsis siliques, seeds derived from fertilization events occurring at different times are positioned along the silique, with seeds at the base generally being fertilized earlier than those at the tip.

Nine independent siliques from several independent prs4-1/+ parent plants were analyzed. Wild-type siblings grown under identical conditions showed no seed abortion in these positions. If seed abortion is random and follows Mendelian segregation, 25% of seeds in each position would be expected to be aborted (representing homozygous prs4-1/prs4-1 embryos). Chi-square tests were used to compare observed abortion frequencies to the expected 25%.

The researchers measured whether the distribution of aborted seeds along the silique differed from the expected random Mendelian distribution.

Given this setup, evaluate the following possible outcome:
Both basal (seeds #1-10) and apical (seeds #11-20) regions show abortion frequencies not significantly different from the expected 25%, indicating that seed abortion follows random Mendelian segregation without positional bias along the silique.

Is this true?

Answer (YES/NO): NO